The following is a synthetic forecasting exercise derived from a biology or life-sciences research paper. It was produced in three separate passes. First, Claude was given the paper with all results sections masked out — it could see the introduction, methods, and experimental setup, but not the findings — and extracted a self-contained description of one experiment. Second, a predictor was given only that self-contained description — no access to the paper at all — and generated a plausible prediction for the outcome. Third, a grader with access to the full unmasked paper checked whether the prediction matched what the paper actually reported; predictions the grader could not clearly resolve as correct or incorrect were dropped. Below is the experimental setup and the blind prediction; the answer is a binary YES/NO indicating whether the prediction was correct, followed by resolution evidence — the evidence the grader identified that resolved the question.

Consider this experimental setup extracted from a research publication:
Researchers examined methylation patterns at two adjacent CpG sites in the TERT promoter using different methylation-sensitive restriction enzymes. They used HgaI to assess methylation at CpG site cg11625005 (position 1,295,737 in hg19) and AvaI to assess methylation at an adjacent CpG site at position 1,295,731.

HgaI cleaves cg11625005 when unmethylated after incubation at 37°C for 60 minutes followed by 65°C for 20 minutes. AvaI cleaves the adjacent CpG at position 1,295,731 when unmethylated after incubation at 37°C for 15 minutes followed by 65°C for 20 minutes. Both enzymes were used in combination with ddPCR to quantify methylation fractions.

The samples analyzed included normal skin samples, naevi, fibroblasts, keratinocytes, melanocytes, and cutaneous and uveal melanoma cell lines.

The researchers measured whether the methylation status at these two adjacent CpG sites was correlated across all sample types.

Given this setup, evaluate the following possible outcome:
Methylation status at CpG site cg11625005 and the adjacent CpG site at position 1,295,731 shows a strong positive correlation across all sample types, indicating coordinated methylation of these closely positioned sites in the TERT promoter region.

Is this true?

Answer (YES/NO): YES